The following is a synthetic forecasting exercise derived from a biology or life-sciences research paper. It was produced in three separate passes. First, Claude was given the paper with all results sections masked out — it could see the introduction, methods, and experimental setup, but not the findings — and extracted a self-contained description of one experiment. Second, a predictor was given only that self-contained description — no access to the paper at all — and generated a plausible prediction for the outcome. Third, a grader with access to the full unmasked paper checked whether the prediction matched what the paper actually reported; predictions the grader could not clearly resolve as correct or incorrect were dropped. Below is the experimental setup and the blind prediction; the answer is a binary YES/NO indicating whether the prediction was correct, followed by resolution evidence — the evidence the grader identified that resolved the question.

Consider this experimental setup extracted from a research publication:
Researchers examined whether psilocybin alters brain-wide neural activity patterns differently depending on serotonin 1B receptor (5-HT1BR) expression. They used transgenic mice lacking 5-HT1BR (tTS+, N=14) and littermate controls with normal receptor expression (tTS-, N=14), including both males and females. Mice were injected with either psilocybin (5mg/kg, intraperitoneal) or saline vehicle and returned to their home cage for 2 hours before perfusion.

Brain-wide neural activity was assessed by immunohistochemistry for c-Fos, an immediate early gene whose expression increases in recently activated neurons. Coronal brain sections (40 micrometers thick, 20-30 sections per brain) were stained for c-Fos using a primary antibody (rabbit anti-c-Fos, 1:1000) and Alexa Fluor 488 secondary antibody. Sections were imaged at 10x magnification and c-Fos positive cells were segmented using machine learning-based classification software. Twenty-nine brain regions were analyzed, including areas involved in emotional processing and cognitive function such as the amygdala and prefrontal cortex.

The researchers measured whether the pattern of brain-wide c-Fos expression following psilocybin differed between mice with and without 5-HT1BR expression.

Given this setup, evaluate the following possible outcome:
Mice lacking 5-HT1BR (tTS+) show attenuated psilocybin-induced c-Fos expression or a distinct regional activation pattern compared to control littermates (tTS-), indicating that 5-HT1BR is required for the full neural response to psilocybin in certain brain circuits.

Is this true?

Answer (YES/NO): YES